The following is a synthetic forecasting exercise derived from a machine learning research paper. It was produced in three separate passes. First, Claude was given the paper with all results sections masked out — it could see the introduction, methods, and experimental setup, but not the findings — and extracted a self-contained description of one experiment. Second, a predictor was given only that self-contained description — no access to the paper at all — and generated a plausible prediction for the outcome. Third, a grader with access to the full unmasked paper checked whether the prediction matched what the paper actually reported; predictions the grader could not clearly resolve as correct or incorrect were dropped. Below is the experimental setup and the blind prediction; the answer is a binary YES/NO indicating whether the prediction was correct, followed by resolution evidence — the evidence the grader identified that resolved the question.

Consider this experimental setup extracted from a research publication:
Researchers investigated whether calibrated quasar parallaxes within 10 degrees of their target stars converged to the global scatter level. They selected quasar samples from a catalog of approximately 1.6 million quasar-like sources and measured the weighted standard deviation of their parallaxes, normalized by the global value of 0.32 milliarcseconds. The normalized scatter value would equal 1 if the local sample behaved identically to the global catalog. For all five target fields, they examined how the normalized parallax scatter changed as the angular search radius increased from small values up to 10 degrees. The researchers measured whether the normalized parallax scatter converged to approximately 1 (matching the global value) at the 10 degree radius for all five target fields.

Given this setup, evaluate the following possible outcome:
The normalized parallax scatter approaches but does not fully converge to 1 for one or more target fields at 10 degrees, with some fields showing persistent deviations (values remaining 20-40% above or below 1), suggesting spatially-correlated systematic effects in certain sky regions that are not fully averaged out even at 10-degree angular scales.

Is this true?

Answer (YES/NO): NO